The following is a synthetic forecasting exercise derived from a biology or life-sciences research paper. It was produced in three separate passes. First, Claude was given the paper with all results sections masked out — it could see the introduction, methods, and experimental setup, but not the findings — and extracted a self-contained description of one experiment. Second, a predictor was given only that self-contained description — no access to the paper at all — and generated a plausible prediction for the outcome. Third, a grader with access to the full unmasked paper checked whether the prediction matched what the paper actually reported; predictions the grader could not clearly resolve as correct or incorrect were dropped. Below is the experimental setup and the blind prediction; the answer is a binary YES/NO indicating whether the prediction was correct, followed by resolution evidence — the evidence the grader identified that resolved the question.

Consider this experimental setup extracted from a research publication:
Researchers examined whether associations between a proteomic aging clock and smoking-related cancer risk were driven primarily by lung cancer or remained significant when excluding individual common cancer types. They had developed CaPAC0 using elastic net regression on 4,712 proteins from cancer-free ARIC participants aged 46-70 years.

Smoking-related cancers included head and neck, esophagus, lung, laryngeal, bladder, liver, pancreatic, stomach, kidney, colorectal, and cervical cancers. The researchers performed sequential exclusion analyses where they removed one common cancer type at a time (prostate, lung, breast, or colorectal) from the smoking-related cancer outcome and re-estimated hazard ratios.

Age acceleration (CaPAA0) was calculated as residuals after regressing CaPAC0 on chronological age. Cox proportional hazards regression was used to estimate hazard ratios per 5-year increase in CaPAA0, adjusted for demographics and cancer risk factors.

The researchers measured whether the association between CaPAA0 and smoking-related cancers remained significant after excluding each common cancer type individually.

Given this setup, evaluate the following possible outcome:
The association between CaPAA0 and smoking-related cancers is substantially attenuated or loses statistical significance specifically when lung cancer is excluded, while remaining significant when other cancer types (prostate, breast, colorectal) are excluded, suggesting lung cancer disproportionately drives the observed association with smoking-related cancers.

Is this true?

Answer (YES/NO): NO